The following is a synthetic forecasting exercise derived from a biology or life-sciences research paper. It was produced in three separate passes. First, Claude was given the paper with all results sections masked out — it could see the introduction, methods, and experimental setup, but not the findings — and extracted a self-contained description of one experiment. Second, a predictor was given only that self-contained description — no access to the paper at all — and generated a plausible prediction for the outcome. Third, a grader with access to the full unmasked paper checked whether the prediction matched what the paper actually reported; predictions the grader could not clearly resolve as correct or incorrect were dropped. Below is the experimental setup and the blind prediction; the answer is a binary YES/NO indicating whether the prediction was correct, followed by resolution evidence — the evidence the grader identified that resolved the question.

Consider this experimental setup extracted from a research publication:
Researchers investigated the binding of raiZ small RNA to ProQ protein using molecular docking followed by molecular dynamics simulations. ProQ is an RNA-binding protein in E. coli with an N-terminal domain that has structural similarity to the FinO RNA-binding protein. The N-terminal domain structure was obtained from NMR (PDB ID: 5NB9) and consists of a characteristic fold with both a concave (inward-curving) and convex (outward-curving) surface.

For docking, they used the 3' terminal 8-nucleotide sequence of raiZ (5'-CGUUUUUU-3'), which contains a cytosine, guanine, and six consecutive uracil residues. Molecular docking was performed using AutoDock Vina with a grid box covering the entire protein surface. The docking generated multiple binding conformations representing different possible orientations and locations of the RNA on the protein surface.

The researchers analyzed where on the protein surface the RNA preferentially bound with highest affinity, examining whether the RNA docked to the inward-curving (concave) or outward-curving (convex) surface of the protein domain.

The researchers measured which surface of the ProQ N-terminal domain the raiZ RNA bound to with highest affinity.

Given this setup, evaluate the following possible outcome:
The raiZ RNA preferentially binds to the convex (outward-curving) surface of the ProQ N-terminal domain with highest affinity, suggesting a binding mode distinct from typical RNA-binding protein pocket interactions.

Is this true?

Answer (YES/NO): NO